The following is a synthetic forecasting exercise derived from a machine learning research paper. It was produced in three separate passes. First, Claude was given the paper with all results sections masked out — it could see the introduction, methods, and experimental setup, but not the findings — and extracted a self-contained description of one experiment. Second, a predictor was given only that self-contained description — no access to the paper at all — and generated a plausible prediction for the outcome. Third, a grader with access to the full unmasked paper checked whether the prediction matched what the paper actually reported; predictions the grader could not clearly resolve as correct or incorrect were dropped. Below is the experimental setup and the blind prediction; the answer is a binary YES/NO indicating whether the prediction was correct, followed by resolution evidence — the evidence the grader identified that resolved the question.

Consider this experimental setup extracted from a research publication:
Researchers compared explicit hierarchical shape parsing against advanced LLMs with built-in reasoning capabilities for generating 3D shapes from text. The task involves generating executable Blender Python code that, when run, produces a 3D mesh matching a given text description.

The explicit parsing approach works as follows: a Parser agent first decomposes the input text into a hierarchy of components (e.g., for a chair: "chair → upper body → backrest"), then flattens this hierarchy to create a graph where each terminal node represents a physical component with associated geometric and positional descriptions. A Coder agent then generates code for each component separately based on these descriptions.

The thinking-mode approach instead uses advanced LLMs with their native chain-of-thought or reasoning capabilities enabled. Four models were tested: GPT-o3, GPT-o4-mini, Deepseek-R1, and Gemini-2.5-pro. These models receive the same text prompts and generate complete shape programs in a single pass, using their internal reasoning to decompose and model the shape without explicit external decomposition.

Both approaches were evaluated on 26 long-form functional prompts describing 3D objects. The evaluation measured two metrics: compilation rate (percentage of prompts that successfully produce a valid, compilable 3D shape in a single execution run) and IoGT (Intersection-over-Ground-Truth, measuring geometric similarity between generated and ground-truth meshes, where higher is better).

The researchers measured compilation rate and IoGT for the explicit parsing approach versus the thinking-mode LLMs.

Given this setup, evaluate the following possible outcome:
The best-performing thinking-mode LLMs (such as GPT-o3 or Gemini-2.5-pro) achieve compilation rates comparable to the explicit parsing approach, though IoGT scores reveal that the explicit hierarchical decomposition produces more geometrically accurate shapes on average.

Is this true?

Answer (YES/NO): NO